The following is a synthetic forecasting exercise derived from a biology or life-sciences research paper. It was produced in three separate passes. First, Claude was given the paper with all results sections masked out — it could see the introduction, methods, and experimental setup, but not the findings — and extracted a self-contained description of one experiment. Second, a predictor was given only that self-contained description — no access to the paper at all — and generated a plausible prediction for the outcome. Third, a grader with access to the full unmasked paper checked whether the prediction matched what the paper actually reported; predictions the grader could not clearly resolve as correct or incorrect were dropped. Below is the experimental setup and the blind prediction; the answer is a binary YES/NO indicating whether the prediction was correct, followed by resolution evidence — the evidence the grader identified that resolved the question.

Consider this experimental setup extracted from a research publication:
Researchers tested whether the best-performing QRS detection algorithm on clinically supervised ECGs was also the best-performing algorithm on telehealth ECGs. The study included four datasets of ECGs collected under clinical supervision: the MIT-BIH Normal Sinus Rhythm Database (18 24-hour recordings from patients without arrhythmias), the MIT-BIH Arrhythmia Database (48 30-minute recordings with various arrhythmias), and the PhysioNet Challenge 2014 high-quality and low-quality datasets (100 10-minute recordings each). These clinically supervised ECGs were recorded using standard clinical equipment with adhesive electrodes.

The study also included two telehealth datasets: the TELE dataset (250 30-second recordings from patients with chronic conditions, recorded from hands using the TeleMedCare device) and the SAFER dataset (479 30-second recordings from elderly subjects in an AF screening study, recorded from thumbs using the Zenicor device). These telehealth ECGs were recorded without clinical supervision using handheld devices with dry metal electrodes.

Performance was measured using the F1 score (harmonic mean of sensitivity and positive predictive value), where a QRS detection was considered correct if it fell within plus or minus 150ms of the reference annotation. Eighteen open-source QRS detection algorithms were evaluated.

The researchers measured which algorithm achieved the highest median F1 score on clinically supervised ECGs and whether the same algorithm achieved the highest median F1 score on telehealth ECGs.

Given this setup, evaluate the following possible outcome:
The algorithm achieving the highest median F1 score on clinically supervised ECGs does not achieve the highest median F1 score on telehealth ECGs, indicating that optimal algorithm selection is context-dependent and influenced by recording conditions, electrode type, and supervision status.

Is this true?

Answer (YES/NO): NO